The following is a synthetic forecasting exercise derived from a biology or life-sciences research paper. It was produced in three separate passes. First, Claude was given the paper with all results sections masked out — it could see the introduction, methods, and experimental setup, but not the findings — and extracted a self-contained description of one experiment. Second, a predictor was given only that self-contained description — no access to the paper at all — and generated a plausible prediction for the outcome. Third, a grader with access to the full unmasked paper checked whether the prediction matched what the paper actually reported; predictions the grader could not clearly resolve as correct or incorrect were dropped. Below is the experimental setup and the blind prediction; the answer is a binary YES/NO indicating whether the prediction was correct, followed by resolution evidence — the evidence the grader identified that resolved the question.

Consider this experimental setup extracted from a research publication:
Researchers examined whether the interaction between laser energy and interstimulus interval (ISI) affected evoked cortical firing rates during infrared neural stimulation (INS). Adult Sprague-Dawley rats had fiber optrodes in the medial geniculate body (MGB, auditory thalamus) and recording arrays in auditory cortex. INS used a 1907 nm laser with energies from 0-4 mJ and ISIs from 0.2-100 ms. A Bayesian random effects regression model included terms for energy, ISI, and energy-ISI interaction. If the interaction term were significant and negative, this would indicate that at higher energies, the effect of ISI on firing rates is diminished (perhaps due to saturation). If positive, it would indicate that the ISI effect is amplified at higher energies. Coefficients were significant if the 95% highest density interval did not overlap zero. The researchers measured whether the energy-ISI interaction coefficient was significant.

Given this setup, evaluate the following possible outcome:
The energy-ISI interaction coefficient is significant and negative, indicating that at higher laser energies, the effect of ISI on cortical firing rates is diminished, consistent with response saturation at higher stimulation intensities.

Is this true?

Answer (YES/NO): NO